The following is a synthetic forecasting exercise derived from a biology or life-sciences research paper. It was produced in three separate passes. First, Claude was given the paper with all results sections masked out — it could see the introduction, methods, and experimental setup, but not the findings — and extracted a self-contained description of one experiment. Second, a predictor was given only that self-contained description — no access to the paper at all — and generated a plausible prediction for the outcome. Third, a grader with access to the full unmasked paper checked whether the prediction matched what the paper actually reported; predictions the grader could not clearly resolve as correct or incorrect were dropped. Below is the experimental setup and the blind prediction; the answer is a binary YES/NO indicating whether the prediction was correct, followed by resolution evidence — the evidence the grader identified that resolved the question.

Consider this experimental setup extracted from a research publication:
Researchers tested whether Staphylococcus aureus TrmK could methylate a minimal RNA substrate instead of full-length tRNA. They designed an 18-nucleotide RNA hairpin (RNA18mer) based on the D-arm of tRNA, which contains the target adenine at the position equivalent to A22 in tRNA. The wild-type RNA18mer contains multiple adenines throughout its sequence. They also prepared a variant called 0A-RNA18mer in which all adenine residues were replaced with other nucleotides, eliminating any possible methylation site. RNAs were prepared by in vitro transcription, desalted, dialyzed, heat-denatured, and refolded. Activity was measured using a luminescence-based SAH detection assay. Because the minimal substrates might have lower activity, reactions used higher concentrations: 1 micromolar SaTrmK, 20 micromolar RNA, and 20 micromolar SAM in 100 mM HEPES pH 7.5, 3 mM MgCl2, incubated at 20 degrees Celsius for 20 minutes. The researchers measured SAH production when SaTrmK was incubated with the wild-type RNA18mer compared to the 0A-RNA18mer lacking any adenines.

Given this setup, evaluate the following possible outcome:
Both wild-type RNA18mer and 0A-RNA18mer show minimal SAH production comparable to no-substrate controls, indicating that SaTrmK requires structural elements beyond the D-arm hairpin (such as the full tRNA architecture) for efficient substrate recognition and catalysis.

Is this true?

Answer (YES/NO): NO